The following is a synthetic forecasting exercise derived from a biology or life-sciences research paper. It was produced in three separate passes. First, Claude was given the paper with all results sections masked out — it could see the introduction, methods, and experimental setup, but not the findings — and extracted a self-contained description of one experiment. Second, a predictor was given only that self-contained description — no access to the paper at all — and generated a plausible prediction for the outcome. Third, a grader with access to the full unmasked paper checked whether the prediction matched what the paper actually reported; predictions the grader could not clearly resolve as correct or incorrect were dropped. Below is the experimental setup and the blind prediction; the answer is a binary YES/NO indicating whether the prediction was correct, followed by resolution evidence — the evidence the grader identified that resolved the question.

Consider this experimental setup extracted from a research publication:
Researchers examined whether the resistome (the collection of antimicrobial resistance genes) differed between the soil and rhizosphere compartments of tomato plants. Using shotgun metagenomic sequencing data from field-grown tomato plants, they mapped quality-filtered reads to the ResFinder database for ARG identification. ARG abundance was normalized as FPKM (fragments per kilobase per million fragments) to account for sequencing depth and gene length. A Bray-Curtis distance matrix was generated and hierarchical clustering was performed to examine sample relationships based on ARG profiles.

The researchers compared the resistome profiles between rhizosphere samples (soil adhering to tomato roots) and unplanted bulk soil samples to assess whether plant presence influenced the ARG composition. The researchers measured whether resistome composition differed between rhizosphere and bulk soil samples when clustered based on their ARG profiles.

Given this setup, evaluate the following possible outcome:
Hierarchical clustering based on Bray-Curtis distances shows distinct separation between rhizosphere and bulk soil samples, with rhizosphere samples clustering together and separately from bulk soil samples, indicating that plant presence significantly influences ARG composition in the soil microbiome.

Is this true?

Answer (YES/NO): NO